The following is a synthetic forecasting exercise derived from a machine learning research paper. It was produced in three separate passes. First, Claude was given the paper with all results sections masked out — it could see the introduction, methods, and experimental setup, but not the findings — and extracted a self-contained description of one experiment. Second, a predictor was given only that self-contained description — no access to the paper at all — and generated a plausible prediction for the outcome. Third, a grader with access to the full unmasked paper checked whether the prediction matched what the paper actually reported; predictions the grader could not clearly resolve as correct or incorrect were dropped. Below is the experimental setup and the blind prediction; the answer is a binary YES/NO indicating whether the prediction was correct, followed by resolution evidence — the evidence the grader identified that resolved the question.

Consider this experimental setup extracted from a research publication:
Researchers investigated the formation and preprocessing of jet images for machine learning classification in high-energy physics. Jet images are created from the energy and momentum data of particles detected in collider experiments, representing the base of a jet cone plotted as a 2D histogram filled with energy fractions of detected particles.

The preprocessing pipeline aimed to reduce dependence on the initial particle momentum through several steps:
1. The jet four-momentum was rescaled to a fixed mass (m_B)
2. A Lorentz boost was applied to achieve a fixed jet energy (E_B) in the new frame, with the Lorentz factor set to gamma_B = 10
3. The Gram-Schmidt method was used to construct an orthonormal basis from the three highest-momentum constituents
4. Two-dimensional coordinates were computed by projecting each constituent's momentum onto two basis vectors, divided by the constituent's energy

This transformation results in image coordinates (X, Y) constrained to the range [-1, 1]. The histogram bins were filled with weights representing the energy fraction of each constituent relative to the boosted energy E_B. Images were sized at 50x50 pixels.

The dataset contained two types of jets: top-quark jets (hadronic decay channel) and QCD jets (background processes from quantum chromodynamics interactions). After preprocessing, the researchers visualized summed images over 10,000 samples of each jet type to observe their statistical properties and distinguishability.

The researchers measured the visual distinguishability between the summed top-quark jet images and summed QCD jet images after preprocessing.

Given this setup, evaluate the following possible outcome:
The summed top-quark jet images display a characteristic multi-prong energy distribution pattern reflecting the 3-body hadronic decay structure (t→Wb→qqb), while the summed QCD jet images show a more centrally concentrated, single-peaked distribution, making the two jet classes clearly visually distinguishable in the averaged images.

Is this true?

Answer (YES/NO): NO